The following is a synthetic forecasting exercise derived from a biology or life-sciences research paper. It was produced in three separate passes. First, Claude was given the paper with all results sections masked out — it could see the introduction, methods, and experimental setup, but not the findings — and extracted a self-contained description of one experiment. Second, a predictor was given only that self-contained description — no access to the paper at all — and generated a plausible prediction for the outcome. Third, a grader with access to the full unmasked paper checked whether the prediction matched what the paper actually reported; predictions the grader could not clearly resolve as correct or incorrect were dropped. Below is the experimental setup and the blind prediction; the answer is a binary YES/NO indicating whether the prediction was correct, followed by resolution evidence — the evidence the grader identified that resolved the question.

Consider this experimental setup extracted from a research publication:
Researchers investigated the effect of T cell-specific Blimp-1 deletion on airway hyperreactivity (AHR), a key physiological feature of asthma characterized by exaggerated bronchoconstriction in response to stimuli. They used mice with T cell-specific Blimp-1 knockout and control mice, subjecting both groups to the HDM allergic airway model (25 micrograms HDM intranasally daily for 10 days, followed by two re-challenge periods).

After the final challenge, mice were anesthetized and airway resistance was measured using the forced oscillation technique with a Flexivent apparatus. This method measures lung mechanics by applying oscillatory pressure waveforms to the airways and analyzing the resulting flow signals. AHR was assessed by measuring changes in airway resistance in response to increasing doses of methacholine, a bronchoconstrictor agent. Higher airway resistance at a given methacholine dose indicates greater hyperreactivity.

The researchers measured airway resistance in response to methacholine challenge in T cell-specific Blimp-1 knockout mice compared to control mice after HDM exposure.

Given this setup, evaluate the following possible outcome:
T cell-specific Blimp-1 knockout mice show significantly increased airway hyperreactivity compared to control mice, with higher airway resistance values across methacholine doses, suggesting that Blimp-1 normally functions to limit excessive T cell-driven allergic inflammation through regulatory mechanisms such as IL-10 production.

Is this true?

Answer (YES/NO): NO